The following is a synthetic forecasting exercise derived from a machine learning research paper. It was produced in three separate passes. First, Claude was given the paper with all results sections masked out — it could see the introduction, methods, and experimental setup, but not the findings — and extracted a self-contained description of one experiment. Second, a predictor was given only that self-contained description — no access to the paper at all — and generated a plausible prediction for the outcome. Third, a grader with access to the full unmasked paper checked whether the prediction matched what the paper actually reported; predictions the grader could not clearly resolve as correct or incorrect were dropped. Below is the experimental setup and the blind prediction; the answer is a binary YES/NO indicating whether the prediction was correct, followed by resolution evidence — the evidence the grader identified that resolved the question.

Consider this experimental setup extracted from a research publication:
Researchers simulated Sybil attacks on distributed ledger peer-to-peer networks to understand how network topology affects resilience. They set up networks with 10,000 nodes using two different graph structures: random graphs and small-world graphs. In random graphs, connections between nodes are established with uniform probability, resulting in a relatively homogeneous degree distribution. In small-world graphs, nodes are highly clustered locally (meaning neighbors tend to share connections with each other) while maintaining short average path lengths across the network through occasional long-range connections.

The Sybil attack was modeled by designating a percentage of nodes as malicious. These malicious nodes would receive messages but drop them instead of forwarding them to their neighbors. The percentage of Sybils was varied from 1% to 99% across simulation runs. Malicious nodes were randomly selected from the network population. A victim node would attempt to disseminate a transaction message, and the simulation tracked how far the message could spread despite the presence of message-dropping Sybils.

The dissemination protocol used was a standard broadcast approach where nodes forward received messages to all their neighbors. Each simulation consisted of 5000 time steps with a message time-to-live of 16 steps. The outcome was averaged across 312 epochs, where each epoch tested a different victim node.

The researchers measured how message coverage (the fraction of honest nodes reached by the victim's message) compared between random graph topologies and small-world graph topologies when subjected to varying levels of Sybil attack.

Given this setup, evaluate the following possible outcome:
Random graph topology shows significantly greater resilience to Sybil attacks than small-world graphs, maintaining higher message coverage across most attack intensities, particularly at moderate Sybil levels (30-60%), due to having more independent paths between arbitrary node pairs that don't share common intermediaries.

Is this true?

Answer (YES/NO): NO